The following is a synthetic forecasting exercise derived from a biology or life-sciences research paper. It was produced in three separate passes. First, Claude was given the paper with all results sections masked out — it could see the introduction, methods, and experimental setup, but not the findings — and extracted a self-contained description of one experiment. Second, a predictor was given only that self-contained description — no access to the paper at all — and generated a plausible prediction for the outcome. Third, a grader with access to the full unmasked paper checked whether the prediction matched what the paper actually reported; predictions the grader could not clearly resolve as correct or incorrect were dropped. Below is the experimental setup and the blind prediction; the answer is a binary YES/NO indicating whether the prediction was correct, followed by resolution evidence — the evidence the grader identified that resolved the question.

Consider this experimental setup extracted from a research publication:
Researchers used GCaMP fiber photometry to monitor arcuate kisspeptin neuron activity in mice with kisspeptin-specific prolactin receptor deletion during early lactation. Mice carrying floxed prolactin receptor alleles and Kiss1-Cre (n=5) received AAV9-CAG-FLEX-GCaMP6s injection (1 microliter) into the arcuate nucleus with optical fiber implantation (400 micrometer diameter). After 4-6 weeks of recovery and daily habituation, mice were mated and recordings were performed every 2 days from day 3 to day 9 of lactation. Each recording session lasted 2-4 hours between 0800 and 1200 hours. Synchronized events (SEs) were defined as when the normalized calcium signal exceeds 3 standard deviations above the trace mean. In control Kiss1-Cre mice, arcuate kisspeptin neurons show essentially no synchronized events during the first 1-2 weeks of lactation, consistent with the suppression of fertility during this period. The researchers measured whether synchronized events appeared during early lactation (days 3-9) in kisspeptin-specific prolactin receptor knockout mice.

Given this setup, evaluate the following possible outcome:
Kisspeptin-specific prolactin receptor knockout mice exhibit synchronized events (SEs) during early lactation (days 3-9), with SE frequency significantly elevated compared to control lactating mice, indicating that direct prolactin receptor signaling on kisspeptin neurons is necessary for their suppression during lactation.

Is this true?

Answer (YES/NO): YES